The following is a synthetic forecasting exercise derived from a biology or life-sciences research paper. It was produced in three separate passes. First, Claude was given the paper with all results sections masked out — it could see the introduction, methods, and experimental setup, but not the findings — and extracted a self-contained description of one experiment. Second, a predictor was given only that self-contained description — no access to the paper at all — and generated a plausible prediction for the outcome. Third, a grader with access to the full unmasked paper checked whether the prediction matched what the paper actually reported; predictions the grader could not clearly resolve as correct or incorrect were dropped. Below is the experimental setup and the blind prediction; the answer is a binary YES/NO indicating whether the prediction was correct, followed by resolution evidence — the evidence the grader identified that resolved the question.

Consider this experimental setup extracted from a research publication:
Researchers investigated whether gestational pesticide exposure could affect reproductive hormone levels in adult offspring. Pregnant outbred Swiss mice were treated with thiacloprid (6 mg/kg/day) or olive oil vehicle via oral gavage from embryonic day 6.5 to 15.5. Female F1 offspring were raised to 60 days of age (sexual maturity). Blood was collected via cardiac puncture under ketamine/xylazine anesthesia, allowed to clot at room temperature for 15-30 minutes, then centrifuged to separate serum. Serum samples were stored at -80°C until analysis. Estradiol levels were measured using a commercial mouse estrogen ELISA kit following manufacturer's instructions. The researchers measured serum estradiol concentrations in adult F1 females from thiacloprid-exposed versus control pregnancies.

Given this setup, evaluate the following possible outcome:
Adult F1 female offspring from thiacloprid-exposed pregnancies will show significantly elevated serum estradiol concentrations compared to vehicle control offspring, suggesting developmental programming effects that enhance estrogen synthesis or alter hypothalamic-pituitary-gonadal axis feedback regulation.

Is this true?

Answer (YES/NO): NO